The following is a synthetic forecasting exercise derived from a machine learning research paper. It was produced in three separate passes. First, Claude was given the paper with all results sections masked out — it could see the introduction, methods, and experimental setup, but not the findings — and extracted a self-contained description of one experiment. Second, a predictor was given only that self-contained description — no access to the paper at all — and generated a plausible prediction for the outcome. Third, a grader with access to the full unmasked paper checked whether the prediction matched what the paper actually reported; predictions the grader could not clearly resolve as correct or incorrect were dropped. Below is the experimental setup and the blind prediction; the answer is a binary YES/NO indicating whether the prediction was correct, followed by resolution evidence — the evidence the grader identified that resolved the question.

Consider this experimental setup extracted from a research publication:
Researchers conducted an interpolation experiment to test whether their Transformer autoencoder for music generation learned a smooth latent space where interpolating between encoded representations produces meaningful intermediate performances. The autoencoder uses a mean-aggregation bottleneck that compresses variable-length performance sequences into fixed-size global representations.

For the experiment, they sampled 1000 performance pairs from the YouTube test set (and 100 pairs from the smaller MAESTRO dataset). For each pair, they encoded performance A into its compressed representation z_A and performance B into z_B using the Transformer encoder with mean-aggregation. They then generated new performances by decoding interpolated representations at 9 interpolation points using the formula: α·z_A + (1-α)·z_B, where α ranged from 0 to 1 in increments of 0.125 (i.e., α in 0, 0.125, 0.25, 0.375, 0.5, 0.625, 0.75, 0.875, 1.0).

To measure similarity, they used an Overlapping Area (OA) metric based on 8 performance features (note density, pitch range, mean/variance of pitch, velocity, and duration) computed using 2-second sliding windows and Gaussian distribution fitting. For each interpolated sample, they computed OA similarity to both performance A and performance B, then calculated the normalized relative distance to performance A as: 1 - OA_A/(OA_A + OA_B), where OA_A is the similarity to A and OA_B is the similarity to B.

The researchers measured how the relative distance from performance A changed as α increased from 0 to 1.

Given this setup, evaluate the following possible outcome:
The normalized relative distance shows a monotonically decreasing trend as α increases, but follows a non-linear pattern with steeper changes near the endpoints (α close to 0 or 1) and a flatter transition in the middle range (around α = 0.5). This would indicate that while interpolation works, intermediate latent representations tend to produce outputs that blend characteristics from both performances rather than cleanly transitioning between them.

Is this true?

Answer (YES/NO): NO